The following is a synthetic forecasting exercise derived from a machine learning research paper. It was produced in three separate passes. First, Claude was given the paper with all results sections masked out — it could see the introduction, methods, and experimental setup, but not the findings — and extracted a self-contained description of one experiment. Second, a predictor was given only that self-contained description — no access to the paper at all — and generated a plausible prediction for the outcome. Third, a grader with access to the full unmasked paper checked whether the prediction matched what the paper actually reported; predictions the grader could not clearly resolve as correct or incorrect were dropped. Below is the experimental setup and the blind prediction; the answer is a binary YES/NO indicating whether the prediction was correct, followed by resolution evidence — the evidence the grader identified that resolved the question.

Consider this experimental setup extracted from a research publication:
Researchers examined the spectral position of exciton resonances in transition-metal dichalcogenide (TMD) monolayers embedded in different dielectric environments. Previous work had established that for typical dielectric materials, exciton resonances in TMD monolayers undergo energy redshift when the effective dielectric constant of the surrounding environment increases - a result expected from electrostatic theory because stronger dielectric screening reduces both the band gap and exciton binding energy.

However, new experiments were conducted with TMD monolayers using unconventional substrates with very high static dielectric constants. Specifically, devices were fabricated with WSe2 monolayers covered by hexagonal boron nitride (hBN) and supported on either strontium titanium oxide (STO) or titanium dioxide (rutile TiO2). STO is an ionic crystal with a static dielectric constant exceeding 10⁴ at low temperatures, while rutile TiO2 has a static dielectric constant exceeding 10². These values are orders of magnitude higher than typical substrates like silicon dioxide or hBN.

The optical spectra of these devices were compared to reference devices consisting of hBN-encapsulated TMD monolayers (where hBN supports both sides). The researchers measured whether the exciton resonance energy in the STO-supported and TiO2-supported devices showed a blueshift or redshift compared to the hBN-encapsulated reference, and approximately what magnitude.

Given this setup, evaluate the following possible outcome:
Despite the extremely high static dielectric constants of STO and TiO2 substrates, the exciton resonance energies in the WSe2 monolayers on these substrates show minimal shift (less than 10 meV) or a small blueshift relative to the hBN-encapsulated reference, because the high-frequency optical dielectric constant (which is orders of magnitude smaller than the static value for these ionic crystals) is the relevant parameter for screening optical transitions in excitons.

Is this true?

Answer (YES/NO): NO